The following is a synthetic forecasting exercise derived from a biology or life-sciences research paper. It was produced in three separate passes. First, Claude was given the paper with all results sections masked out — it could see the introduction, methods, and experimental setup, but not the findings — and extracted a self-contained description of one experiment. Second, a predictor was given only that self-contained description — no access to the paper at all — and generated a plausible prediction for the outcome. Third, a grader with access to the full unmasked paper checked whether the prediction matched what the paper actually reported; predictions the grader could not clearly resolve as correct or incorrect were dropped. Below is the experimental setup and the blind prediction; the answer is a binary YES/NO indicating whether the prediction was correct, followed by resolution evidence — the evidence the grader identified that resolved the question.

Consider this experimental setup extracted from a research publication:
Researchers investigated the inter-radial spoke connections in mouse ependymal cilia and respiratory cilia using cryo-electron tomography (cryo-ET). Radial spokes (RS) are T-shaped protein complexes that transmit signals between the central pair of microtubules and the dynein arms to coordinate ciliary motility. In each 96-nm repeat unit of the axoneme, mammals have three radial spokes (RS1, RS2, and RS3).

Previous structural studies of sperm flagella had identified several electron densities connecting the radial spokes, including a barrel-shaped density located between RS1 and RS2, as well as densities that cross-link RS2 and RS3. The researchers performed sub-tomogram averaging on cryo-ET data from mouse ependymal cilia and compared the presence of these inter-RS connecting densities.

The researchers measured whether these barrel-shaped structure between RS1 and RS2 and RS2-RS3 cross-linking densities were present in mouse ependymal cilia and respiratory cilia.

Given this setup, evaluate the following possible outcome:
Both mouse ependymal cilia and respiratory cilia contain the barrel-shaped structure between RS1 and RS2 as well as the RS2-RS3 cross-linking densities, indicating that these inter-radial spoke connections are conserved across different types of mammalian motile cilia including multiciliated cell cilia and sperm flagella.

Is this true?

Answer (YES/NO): NO